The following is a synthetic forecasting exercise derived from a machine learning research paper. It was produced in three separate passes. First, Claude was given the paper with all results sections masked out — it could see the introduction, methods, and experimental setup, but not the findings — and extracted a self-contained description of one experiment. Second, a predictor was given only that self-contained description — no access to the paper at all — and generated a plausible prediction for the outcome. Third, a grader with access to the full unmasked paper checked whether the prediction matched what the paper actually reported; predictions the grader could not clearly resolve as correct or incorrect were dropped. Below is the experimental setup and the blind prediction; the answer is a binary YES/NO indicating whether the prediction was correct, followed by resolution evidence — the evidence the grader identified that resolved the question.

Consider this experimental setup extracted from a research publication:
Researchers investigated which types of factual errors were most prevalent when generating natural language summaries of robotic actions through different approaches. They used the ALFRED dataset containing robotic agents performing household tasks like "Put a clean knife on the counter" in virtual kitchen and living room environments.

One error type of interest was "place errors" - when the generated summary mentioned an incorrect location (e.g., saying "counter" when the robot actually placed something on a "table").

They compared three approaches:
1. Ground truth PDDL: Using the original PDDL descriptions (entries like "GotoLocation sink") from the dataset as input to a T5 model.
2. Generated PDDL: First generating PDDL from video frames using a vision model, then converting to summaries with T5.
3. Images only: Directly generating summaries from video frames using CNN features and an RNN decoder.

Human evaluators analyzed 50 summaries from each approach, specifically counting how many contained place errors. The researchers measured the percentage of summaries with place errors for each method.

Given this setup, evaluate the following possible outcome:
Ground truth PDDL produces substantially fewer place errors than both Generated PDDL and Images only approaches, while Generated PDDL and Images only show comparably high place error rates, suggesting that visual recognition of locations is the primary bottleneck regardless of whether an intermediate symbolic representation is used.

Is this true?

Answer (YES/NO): NO